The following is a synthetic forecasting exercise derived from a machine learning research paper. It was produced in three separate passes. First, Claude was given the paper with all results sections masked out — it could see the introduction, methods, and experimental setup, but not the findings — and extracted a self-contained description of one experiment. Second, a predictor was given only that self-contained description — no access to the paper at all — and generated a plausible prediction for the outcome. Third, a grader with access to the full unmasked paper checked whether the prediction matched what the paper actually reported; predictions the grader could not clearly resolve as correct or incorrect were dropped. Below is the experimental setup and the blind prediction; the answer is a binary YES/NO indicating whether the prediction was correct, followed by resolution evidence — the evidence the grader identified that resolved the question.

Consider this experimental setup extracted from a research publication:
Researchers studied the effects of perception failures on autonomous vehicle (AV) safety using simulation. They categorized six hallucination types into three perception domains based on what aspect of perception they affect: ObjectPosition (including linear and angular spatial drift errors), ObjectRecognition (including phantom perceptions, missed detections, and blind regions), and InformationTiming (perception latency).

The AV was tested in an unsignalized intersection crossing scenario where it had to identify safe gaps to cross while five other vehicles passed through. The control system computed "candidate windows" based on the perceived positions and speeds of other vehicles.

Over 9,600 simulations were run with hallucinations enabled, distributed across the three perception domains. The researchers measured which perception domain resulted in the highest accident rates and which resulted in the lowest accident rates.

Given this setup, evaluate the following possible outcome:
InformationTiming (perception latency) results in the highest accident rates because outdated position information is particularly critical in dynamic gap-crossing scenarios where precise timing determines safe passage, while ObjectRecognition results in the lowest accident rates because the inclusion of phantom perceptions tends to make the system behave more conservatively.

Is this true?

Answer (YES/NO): NO